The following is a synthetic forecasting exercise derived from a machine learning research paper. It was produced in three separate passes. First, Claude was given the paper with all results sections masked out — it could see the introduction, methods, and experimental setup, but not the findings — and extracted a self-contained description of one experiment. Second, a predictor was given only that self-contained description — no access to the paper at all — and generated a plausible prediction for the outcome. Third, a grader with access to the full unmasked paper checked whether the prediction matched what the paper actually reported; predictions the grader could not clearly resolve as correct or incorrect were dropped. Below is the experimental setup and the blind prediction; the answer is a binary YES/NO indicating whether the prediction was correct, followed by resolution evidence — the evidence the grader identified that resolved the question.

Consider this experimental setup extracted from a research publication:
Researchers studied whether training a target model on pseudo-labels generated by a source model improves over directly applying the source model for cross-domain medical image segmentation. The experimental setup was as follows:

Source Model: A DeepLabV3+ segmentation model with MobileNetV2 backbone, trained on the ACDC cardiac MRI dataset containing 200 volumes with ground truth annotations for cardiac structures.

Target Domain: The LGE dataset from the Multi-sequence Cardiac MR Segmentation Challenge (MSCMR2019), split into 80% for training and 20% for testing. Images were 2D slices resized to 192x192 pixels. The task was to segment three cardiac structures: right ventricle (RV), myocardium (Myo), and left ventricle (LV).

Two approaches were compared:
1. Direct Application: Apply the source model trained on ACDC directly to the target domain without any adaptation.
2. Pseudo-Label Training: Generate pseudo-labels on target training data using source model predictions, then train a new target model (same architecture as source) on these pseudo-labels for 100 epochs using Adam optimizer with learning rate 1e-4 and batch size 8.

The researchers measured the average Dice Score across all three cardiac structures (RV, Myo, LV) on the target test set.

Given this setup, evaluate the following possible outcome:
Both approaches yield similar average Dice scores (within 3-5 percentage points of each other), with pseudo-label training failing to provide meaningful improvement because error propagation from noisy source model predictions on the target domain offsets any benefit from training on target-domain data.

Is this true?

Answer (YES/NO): NO